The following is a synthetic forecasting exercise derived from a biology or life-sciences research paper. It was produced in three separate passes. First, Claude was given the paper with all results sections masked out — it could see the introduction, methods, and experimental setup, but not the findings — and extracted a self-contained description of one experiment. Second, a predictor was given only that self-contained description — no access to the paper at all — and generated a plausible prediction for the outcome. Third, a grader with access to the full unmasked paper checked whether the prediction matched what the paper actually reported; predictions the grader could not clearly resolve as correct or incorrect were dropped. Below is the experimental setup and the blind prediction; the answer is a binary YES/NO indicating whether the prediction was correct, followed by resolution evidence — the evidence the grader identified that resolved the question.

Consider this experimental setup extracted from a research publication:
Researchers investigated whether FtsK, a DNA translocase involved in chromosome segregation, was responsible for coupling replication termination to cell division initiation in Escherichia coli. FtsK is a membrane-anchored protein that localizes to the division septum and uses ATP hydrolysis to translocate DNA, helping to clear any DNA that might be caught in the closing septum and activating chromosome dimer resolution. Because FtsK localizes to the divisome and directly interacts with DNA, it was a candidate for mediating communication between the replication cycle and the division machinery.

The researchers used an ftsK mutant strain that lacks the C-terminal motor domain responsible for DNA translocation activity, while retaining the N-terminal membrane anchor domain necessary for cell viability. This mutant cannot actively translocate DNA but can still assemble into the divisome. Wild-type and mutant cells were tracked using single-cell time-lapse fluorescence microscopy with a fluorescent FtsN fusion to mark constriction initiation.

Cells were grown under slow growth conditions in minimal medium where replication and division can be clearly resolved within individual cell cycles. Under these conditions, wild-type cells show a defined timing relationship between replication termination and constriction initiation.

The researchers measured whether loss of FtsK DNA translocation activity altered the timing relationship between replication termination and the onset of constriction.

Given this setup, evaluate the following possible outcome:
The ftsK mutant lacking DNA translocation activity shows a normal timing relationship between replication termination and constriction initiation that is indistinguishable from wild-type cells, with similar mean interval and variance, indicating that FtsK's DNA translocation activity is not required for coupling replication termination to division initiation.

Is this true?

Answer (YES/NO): NO